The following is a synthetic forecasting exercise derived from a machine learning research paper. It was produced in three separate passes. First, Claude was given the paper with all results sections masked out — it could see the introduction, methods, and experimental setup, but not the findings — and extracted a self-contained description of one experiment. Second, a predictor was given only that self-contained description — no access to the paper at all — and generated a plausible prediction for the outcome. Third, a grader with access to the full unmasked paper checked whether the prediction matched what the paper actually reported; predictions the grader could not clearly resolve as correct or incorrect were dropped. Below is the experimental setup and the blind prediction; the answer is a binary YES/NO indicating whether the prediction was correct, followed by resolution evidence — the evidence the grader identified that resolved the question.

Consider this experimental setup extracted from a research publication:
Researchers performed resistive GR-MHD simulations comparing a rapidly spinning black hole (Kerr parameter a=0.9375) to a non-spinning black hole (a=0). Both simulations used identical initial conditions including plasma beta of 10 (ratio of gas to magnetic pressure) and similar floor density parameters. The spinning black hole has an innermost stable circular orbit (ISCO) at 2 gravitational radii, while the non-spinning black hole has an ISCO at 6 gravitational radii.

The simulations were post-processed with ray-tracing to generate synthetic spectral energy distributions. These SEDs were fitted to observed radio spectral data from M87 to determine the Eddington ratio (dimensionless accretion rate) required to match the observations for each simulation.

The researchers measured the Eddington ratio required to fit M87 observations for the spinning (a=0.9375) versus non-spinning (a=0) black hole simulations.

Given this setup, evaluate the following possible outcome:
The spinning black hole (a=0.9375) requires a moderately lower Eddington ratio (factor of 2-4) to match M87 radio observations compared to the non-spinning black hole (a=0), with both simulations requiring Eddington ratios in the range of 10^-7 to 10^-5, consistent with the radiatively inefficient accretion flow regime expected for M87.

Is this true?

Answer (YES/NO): NO